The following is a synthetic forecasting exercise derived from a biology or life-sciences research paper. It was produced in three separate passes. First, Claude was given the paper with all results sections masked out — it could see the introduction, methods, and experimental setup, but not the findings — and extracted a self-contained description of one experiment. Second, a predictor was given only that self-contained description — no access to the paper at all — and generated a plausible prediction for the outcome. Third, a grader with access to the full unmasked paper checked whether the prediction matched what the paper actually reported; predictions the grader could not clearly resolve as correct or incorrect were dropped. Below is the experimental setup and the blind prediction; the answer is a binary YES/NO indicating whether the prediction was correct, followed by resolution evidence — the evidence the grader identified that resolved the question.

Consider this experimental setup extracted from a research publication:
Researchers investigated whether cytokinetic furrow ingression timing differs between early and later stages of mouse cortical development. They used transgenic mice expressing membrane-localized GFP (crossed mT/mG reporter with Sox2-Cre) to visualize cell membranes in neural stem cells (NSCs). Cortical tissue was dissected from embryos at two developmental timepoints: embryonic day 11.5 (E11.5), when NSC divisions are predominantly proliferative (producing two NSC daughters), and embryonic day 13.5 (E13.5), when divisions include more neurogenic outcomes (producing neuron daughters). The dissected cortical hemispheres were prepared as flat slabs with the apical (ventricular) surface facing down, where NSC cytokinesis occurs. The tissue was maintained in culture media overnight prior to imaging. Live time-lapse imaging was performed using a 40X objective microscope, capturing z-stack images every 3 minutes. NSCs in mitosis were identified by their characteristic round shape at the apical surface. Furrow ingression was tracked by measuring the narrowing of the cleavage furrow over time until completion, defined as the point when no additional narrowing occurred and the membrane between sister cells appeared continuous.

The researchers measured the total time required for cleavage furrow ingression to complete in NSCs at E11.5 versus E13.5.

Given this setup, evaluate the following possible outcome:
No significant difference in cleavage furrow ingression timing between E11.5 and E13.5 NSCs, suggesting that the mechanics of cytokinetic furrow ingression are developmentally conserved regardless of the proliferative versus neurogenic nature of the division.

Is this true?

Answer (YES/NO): YES